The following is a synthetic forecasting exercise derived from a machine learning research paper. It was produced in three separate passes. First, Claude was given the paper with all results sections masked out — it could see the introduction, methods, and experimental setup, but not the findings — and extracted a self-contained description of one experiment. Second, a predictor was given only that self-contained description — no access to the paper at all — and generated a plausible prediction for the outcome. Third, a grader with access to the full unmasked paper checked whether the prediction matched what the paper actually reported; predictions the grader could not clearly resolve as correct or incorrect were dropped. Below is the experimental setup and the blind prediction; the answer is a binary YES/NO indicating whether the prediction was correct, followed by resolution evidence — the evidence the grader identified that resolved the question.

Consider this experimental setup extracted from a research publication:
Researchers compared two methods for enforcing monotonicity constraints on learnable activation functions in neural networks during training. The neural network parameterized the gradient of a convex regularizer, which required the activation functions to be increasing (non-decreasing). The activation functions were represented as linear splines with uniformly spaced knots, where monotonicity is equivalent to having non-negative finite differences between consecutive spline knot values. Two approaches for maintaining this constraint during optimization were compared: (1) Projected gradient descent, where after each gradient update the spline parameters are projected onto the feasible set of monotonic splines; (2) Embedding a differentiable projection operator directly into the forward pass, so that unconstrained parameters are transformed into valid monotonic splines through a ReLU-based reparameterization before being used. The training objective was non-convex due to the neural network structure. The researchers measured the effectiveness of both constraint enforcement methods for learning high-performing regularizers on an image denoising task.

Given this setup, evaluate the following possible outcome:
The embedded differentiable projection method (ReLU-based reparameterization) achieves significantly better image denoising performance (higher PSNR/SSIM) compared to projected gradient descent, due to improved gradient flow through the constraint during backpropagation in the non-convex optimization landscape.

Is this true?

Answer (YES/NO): YES